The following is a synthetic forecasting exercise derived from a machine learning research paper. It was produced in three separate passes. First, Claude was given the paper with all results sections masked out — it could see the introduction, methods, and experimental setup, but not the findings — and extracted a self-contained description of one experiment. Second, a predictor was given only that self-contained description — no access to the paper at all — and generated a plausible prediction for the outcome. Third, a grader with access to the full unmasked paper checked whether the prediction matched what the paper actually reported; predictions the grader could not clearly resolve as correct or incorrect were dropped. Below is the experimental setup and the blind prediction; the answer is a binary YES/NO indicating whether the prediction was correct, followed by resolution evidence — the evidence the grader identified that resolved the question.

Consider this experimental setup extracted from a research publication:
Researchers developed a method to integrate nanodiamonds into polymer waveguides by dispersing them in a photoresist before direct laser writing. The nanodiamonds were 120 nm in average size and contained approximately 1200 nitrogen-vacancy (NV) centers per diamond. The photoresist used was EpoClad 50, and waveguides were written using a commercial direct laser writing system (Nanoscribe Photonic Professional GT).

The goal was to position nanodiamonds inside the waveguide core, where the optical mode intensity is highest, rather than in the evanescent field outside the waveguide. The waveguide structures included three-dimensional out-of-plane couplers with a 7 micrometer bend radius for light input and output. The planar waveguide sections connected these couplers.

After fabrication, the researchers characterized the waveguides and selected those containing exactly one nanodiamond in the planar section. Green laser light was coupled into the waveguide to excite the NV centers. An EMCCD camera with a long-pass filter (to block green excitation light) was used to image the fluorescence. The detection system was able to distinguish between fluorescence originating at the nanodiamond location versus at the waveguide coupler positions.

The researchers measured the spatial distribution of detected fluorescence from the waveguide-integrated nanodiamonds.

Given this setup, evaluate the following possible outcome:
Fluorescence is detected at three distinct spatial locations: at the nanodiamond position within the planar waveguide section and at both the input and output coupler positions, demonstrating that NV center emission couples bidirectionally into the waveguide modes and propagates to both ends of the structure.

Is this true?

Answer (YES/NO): YES